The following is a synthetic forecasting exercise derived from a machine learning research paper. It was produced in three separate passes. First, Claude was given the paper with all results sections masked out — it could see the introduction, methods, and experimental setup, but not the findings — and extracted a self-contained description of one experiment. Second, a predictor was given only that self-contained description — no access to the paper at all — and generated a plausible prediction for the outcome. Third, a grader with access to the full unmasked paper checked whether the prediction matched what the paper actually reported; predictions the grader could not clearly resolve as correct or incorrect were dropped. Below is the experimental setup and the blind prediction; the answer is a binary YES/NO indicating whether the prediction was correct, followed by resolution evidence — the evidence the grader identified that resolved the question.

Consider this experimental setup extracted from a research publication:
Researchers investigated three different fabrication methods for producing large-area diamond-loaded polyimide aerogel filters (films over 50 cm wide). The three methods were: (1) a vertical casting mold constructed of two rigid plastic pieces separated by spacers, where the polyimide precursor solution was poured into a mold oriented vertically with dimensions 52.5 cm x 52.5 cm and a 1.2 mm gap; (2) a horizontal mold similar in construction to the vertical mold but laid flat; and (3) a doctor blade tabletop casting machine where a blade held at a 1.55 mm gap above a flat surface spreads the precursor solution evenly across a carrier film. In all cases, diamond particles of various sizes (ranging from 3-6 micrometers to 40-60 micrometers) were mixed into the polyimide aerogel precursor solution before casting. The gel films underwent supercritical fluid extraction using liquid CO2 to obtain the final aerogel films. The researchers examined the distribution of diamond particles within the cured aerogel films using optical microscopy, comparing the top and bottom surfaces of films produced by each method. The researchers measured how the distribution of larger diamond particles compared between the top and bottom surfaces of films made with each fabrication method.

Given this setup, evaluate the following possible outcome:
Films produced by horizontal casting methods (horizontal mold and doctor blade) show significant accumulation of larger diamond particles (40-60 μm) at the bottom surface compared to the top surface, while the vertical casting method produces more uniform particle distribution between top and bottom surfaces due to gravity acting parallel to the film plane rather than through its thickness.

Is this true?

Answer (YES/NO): YES